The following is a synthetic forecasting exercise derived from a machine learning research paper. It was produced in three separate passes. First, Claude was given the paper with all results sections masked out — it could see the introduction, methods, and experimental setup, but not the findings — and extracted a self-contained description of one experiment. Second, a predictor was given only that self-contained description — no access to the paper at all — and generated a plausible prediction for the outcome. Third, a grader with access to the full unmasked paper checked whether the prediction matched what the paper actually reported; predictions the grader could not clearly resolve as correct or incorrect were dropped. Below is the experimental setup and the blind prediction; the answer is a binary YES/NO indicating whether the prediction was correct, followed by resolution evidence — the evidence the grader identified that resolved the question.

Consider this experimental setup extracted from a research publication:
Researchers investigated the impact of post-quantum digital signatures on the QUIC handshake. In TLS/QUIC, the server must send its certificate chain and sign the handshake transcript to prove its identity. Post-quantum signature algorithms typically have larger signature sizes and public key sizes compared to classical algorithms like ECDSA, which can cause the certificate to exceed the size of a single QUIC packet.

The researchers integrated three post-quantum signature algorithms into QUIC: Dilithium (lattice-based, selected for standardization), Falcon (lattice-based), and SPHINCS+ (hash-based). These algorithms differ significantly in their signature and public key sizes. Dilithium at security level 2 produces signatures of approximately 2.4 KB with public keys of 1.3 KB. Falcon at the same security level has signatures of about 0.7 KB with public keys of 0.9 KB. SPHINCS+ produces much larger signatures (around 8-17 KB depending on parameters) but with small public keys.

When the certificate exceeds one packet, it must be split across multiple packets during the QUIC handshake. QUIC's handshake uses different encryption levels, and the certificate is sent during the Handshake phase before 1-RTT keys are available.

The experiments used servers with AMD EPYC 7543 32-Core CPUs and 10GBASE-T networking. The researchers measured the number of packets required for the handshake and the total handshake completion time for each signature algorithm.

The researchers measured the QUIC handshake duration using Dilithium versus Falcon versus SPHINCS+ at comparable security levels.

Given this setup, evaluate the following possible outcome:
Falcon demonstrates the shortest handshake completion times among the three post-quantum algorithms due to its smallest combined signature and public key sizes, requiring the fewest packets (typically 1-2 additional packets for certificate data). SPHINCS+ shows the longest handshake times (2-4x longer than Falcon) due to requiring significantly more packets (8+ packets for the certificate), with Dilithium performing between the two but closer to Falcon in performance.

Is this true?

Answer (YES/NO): NO